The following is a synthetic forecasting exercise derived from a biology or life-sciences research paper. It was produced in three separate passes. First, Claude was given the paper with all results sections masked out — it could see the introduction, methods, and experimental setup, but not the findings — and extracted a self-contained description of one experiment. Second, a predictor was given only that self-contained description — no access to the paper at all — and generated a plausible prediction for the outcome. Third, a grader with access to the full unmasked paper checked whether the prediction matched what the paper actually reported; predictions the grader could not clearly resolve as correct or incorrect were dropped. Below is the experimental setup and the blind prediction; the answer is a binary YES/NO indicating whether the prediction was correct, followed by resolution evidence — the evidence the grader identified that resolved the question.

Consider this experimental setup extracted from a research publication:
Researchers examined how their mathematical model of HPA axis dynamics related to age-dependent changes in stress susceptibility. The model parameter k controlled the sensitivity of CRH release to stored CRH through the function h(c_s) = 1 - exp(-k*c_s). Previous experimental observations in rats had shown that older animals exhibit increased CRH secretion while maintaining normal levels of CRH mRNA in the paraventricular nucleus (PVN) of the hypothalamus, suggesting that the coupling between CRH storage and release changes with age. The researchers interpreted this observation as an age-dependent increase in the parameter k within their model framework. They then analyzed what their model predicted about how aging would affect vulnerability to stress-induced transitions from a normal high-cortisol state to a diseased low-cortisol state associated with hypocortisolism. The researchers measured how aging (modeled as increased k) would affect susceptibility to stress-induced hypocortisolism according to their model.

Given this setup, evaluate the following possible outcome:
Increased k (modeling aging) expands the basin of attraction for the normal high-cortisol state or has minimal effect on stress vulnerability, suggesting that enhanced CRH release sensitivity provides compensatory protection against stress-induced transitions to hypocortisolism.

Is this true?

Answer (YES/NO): YES